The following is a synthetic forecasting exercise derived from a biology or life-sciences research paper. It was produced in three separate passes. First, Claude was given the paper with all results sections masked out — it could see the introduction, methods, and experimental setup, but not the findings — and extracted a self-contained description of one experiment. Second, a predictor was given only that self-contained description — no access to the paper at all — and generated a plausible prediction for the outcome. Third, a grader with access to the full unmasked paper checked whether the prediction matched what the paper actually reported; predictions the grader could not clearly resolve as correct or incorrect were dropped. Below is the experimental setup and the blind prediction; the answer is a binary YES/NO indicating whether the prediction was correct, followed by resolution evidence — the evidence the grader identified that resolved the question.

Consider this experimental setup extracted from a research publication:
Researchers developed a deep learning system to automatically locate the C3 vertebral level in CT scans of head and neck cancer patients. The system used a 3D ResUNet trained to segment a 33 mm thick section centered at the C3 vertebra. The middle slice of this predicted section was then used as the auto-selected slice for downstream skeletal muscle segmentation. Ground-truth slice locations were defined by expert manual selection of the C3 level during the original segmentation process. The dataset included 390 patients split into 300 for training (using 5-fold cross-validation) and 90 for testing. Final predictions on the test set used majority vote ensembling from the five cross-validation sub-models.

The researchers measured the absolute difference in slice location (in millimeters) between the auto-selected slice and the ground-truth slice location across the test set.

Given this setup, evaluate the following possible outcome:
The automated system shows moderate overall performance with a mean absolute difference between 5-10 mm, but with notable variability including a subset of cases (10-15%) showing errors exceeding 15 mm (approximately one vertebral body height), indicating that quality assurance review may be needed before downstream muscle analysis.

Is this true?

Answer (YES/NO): NO